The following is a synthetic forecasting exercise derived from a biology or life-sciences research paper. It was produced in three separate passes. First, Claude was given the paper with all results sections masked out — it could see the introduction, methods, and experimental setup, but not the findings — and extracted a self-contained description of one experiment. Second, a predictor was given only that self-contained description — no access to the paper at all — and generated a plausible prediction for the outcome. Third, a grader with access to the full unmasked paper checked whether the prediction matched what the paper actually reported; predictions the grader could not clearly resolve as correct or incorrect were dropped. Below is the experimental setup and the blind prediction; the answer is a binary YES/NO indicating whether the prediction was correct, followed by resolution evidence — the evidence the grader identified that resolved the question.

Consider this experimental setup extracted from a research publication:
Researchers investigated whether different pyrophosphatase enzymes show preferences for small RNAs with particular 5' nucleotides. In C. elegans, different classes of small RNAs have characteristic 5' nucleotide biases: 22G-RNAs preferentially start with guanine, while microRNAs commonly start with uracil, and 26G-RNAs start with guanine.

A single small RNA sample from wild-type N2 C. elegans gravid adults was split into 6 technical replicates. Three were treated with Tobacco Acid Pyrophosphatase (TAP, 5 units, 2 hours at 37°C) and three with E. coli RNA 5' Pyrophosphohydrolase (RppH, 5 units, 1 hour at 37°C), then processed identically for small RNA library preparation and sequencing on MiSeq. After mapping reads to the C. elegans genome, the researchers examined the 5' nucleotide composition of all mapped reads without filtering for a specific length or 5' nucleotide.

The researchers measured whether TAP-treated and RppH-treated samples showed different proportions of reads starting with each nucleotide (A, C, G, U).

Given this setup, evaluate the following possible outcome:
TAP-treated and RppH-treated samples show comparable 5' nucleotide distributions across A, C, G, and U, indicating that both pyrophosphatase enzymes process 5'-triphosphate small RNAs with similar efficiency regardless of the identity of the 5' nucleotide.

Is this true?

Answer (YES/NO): YES